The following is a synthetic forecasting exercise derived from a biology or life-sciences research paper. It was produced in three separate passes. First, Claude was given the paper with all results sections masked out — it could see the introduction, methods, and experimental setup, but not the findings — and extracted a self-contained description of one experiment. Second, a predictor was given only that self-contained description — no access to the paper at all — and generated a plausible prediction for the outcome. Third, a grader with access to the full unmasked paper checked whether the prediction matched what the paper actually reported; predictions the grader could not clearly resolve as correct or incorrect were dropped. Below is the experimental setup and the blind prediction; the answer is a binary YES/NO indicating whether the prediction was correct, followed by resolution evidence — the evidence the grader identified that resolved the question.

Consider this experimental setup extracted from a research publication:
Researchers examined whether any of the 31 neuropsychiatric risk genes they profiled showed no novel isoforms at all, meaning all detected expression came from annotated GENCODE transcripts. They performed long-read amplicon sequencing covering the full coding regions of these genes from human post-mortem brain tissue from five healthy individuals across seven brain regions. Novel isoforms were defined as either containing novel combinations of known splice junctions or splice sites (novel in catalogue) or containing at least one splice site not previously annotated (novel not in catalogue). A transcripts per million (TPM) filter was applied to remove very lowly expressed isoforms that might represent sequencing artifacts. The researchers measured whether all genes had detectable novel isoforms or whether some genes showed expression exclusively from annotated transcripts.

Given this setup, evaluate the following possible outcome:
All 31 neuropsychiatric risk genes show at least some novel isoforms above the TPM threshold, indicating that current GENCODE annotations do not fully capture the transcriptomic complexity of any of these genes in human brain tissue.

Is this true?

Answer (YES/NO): NO